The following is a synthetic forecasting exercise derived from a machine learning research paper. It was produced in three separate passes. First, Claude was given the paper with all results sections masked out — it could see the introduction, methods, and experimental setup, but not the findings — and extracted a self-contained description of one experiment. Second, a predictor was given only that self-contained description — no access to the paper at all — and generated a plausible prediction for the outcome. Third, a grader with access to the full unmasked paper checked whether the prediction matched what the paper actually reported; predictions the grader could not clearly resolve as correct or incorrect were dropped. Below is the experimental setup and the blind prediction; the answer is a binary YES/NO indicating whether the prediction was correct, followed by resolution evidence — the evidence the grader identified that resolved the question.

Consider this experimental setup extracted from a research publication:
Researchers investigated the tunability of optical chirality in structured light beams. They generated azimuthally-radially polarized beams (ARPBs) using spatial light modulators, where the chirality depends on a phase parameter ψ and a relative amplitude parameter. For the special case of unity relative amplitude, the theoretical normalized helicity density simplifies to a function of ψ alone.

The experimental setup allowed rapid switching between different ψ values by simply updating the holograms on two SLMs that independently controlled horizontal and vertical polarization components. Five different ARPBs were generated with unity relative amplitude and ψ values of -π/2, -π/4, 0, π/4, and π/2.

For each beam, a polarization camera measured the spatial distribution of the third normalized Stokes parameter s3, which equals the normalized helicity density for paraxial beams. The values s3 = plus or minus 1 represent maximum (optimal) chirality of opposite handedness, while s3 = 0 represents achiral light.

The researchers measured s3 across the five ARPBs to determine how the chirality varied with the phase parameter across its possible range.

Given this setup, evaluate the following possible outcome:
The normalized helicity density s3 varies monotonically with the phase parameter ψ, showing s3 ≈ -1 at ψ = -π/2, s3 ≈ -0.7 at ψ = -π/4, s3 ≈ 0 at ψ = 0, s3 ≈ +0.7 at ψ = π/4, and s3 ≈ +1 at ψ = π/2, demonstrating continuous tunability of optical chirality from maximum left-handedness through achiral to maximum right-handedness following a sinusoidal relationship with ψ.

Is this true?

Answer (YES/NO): YES